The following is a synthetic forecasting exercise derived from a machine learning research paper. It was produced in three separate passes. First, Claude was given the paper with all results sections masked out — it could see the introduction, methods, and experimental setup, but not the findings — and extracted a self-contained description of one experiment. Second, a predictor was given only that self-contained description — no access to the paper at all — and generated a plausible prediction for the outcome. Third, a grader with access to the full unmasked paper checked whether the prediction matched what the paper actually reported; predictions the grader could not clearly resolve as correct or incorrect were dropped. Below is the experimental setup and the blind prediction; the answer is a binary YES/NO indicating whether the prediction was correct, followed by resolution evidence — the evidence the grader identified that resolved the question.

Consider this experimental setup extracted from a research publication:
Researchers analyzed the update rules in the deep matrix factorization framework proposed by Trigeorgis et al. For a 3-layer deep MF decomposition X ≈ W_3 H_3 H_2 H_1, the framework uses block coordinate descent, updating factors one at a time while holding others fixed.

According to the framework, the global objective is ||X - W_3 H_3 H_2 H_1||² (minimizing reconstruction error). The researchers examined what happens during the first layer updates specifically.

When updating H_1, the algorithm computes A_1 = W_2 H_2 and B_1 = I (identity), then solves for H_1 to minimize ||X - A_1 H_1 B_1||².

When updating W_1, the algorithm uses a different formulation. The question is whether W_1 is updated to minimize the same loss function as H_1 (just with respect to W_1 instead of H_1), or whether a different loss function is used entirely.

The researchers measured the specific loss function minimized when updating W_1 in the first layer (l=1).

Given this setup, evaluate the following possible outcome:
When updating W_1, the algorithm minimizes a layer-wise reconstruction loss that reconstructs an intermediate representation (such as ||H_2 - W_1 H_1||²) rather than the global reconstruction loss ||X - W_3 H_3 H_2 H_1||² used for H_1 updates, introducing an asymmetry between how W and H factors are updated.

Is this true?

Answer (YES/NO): NO